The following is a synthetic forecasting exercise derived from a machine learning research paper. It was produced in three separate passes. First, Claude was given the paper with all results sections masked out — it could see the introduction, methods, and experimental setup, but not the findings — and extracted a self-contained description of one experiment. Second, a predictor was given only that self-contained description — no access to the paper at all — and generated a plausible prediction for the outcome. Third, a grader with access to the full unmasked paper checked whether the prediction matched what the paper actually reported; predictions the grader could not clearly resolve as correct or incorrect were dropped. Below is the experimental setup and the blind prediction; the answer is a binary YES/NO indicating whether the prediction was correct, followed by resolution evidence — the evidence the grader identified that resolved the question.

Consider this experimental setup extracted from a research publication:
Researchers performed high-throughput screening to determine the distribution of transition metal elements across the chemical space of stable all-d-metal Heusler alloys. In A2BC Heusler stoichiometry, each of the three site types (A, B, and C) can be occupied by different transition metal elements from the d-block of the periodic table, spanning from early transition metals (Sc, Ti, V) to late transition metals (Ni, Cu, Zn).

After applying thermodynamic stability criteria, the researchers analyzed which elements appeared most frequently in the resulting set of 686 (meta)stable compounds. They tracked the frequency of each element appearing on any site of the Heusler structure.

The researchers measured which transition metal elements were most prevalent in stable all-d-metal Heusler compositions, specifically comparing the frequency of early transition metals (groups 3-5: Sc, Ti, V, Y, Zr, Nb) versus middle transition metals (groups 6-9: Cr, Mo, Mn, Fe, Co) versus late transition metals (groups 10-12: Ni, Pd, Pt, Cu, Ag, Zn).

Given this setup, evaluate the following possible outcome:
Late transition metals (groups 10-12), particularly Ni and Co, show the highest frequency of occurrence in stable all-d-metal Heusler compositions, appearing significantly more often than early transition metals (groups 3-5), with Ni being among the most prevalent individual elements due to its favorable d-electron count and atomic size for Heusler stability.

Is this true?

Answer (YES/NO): NO